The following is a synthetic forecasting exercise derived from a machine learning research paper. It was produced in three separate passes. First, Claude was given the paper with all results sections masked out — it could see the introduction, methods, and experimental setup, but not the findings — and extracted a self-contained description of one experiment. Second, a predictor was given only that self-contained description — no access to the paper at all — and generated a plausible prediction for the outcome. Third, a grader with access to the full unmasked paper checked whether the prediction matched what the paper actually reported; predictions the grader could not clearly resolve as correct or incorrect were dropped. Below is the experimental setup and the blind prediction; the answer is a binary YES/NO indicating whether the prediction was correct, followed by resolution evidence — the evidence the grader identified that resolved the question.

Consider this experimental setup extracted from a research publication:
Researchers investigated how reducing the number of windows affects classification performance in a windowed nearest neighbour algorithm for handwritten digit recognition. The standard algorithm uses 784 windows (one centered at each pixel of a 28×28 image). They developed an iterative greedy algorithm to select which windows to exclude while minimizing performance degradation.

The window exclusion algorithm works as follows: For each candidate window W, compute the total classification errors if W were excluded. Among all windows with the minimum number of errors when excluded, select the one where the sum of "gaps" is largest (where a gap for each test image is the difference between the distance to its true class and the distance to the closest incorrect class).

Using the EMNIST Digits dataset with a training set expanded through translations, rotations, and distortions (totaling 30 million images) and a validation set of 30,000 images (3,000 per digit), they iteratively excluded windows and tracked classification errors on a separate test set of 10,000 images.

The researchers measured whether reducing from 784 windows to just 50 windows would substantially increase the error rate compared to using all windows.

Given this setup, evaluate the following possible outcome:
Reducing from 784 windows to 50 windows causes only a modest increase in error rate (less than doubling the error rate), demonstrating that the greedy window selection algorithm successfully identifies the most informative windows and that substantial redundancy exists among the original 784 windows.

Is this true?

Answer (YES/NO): NO